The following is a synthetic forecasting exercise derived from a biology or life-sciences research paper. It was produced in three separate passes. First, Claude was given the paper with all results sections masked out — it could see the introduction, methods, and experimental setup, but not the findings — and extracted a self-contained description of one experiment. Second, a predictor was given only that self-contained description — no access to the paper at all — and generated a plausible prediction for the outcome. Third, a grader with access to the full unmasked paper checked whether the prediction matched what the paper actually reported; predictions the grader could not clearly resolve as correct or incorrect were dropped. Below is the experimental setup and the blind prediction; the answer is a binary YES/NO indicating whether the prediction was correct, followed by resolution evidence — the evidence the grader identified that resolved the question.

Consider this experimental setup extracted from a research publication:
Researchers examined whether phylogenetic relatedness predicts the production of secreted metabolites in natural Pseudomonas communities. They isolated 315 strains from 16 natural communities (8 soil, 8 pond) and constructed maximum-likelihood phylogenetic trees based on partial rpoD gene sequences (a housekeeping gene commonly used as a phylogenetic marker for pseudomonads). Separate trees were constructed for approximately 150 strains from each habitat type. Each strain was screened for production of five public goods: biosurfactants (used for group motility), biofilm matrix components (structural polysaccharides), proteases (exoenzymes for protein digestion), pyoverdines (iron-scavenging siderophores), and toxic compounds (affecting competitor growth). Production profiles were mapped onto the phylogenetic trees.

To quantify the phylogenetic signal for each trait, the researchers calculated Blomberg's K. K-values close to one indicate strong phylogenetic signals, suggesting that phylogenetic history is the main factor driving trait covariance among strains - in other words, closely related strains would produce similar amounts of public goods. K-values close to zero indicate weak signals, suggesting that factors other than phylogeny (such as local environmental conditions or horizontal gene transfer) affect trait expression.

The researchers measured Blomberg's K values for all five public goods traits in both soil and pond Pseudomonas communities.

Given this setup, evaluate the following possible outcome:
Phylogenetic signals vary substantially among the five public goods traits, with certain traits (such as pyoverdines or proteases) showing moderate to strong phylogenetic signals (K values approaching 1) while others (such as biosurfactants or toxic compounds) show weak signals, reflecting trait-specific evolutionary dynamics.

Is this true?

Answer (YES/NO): NO